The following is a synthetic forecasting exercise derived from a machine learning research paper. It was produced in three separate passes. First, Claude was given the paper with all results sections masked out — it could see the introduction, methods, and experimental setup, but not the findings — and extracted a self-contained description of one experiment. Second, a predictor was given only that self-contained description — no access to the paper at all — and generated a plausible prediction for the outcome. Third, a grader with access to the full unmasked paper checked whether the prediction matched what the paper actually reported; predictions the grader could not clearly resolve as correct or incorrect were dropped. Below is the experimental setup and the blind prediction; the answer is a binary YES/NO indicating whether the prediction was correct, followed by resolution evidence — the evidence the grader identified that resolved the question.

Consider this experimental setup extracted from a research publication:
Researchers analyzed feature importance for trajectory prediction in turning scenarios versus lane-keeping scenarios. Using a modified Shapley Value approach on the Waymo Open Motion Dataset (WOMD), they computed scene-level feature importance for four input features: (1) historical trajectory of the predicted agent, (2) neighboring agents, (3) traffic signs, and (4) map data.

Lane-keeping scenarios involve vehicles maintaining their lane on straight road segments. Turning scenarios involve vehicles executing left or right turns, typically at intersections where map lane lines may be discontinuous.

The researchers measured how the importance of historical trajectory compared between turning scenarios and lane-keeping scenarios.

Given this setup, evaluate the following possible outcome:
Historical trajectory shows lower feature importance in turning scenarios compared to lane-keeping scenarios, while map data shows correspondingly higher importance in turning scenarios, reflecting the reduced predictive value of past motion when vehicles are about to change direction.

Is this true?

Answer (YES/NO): NO